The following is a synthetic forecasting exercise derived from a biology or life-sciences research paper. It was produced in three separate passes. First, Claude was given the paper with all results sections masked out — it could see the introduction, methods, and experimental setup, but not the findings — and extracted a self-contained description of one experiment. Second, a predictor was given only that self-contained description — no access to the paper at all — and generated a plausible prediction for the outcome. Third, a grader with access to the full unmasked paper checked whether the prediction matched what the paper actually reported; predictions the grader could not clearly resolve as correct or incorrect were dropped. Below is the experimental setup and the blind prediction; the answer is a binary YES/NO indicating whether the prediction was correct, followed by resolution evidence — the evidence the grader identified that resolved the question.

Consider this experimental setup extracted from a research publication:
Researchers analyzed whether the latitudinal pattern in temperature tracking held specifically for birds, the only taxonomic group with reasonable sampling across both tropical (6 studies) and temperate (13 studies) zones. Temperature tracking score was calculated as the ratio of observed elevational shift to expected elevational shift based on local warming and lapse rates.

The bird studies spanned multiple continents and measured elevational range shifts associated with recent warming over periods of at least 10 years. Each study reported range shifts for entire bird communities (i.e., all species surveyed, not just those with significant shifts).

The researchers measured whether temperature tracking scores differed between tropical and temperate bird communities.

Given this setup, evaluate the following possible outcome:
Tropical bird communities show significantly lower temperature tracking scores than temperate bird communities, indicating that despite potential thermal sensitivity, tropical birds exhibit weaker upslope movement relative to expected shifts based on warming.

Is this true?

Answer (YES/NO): NO